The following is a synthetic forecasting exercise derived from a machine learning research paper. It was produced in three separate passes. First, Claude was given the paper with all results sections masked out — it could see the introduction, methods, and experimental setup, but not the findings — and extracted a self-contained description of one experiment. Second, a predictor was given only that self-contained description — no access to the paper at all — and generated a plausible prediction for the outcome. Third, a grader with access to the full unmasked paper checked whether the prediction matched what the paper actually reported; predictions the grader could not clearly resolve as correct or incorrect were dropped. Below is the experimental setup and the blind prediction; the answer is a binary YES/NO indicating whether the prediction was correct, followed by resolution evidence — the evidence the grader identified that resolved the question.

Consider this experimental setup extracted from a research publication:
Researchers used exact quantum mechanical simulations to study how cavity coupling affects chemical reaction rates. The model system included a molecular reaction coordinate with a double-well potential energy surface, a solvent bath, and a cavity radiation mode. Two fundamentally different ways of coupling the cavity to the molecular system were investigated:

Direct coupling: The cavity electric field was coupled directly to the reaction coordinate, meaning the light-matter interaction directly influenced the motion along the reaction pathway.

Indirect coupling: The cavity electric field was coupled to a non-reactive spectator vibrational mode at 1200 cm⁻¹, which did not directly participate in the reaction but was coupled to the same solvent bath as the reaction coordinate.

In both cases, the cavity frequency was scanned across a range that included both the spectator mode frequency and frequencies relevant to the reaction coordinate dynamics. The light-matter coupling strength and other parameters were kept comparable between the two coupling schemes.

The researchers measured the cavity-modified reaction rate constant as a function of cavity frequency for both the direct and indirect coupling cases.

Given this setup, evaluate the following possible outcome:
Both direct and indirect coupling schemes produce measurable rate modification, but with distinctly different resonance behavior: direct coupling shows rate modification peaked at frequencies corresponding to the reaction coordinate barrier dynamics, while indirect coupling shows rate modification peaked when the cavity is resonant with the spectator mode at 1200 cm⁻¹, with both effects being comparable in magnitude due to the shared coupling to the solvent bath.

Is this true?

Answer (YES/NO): NO